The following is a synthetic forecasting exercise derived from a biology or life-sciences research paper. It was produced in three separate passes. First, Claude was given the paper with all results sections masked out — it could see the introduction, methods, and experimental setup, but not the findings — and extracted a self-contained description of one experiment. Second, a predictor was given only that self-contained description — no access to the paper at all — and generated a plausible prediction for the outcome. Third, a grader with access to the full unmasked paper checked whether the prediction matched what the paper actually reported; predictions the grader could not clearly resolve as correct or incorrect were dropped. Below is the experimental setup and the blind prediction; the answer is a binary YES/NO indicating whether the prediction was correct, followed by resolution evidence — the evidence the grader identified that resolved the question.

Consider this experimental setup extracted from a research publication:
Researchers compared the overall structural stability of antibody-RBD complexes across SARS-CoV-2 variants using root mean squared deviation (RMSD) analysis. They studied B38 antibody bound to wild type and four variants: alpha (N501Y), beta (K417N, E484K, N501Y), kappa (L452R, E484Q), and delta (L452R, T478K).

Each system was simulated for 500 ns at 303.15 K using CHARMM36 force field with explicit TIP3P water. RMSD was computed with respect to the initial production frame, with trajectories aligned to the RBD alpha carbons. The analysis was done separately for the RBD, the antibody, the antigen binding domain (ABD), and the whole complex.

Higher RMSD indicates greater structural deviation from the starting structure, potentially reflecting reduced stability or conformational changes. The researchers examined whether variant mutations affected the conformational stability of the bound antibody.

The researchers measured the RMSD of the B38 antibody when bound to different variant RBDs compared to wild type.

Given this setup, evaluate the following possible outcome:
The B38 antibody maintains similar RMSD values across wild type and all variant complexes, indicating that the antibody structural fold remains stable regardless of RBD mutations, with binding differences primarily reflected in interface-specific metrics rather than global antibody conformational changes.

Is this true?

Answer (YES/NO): YES